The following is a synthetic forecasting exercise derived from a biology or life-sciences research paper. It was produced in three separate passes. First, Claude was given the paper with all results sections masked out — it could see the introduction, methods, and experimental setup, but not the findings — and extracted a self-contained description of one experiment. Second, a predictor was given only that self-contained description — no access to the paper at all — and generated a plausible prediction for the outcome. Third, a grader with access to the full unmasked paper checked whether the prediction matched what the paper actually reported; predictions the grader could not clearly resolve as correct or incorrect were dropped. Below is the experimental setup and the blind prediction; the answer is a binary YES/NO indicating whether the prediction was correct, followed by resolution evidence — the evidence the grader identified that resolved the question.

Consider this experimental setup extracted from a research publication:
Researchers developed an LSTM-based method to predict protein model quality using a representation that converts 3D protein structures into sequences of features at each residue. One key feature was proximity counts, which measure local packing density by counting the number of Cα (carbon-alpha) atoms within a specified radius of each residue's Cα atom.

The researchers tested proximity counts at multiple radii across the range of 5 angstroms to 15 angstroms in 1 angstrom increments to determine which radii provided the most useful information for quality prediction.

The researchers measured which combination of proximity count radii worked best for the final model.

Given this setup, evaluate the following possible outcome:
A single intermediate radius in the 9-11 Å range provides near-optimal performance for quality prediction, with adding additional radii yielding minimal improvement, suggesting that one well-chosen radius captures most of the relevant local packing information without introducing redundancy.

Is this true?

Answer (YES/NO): NO